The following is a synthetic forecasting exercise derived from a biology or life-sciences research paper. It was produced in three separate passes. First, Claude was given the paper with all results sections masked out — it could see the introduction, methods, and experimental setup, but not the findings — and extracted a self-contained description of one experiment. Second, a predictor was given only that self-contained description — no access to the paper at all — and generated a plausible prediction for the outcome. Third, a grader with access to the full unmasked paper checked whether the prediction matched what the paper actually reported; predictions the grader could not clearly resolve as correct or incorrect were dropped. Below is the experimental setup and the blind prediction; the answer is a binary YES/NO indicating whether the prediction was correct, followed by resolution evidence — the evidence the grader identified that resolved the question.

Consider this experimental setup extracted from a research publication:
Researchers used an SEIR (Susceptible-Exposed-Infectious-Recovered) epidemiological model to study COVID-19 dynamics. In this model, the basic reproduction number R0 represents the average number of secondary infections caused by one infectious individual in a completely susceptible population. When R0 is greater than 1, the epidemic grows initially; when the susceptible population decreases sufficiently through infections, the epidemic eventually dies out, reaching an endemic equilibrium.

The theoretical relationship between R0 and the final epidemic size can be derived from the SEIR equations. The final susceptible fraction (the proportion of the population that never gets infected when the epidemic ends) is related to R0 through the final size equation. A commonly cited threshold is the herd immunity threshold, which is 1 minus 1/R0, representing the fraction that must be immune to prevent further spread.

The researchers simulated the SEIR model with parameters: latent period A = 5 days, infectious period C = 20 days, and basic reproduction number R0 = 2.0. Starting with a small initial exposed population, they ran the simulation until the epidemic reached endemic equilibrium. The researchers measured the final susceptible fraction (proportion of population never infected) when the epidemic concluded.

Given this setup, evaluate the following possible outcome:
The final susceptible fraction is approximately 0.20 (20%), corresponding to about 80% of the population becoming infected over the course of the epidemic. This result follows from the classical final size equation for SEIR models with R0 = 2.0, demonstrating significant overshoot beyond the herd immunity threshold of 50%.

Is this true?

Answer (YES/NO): YES